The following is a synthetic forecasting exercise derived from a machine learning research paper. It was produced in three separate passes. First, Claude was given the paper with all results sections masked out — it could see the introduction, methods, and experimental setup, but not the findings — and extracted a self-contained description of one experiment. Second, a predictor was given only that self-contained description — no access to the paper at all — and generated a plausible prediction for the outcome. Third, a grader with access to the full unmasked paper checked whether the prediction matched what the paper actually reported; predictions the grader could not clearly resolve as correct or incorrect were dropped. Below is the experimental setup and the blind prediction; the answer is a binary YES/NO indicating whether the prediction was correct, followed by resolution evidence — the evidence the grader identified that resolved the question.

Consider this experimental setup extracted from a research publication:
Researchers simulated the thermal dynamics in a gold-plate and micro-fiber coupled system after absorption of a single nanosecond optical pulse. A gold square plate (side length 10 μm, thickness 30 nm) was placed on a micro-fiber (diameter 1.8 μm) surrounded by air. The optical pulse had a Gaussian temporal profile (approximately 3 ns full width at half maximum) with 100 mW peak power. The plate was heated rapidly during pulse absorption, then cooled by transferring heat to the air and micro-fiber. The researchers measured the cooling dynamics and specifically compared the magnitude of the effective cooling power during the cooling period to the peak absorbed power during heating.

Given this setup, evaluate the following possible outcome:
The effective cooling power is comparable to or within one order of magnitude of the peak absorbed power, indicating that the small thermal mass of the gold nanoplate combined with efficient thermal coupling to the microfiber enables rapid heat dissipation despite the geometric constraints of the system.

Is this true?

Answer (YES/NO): NO